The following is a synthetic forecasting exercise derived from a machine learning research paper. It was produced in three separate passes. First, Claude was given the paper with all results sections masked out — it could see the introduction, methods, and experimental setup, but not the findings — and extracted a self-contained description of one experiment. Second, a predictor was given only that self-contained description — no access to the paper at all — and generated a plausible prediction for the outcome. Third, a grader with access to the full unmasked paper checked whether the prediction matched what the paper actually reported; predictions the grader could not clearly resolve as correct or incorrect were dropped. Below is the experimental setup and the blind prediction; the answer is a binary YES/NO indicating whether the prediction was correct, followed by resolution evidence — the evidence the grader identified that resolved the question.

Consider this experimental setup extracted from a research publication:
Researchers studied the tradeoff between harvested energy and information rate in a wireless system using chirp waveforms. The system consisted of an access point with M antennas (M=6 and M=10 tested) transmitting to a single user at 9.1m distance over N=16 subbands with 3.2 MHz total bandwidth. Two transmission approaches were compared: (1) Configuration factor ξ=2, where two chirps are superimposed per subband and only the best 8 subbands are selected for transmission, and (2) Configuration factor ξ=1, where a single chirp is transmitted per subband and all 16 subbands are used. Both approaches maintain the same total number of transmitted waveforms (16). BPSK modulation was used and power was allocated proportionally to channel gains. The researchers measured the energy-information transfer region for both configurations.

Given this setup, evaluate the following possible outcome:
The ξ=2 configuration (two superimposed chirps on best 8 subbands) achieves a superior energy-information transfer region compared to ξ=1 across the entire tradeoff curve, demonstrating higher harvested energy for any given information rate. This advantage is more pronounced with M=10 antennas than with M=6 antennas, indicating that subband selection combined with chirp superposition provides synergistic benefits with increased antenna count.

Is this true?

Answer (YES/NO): NO